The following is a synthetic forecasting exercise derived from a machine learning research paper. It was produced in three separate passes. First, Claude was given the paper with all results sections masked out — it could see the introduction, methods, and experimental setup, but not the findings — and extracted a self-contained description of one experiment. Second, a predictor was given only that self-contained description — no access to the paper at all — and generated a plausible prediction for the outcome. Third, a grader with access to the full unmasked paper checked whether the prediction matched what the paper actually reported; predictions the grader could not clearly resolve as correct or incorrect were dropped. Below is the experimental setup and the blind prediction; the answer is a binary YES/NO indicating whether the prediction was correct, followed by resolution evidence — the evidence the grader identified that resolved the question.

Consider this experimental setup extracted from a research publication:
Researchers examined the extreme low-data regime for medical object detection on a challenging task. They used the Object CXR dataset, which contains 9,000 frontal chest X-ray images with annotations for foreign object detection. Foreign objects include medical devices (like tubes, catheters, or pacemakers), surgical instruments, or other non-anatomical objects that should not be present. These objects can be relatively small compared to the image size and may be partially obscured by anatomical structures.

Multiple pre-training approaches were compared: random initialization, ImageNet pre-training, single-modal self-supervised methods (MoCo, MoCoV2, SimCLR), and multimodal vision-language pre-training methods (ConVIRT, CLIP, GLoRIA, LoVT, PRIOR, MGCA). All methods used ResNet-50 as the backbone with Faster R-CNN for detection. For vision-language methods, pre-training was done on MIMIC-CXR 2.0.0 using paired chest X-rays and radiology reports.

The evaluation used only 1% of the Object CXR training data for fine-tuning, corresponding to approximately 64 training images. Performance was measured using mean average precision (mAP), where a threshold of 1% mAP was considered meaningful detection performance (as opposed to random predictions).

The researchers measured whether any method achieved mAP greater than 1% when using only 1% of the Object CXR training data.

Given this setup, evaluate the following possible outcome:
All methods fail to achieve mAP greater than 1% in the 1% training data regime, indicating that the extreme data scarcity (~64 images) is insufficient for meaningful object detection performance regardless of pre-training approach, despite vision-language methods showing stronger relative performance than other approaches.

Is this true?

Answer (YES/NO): YES